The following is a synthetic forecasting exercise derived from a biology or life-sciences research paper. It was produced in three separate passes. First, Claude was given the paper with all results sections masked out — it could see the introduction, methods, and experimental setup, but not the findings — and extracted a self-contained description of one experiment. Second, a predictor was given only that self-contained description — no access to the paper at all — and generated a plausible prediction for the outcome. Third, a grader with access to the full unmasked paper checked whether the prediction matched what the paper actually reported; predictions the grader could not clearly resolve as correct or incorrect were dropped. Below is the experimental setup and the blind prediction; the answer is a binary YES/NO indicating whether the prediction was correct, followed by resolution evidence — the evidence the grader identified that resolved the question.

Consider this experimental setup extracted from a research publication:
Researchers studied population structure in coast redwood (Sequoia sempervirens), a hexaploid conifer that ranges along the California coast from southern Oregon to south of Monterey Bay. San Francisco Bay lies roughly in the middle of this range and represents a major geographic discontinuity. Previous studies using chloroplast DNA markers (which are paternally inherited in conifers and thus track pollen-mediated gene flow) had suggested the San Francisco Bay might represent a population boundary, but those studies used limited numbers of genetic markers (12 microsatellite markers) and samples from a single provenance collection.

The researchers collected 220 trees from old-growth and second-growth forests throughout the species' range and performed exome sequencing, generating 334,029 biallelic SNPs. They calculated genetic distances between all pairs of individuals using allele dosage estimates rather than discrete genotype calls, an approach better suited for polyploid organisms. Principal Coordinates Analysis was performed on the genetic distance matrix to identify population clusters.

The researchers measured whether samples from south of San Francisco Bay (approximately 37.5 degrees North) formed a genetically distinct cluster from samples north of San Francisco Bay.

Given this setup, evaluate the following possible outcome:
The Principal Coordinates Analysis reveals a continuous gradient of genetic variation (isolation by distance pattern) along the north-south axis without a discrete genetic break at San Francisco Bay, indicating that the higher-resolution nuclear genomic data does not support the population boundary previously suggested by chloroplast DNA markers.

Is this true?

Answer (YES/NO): NO